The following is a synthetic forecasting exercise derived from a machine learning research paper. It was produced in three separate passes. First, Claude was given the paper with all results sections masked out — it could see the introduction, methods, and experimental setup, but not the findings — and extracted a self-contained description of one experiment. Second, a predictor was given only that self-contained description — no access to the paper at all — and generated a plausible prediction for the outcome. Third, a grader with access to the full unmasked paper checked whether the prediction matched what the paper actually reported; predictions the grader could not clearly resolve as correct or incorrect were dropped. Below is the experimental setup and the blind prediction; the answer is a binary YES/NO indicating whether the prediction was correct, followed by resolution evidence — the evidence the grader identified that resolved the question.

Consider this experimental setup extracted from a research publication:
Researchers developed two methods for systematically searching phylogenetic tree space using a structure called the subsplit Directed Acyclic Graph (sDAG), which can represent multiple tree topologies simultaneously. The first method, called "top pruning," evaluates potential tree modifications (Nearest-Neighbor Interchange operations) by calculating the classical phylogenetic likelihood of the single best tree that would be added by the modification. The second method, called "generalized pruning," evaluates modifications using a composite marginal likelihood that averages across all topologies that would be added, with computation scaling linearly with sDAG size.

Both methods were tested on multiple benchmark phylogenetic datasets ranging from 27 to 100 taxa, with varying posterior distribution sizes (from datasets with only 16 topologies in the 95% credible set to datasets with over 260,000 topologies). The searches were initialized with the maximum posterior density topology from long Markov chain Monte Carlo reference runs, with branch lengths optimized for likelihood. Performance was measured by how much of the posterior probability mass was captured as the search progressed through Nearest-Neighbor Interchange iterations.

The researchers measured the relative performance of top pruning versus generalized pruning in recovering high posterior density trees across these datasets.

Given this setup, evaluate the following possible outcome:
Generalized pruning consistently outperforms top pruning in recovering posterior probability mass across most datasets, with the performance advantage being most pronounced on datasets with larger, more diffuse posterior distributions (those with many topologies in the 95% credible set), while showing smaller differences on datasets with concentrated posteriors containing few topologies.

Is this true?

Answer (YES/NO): NO